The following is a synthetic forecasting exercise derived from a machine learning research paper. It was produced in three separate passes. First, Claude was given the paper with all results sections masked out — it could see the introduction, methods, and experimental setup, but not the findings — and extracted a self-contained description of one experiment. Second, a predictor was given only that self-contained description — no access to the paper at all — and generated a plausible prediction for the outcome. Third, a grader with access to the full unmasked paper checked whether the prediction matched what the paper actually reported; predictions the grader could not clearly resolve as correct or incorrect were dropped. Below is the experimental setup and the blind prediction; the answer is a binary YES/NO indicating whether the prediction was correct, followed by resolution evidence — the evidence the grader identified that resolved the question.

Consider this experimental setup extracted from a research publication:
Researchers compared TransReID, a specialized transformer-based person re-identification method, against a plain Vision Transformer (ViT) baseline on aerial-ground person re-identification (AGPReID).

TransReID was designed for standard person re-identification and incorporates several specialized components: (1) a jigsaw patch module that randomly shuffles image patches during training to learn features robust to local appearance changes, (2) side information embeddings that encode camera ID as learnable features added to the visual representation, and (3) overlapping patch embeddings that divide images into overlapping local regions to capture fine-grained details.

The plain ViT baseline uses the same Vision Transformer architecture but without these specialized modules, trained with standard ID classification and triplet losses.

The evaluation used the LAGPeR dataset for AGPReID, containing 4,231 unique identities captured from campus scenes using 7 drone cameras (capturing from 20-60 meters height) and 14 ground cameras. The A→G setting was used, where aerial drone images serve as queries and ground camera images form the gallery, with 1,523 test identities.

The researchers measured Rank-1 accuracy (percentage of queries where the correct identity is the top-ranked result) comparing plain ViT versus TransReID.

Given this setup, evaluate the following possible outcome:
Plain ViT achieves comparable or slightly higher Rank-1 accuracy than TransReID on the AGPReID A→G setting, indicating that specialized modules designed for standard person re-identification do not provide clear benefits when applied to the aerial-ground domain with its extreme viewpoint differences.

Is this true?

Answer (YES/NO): YES